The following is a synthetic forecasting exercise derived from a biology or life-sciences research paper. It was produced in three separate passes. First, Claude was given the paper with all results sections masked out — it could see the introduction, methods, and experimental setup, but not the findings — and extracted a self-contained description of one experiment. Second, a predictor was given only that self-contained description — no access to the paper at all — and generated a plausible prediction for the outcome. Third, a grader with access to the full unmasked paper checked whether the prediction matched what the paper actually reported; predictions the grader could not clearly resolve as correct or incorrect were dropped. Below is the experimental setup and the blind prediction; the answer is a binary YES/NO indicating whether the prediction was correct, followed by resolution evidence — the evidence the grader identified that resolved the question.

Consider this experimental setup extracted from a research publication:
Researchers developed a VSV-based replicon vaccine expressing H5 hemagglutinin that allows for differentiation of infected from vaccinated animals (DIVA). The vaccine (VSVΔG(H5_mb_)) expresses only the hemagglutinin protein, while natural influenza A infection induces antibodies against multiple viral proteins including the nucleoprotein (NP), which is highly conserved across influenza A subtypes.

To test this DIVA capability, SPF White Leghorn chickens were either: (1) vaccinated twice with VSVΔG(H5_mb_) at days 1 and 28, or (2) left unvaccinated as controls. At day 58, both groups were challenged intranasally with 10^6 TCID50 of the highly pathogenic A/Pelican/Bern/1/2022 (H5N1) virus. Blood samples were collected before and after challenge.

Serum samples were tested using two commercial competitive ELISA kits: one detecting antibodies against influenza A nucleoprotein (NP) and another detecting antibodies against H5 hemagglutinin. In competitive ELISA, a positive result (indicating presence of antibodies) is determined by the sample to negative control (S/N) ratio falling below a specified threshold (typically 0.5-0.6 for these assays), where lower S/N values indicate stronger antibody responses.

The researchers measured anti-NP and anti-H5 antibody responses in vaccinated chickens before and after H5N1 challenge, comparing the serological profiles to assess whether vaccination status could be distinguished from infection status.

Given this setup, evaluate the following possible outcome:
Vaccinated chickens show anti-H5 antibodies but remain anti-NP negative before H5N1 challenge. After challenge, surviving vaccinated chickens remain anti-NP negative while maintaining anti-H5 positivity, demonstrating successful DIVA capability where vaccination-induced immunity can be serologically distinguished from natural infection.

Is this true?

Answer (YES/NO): YES